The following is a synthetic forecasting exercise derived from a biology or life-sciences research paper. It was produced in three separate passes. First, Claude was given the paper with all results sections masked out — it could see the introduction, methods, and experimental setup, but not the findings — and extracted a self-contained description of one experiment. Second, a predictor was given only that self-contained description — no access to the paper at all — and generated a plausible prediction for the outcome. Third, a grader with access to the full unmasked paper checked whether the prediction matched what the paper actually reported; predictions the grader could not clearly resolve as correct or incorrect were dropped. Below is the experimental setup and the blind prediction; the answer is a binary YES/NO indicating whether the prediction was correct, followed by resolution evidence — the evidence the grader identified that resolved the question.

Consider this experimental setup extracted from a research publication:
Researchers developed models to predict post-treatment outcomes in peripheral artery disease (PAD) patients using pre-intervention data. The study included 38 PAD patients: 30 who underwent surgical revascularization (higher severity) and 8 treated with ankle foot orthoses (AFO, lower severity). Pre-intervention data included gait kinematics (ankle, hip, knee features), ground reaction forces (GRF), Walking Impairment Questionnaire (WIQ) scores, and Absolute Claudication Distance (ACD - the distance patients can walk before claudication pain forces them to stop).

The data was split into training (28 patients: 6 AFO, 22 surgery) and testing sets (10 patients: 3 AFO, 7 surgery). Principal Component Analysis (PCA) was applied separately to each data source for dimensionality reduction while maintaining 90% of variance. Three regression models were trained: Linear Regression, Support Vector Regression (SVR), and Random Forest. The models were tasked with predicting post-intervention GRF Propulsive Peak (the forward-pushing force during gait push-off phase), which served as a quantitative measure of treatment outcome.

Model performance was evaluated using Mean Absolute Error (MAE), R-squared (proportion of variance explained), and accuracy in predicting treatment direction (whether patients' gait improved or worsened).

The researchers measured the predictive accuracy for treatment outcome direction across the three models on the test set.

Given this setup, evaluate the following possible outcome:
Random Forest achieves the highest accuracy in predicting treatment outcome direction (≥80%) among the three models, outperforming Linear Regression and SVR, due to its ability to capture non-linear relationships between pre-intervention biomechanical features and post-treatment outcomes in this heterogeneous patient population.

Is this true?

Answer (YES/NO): YES